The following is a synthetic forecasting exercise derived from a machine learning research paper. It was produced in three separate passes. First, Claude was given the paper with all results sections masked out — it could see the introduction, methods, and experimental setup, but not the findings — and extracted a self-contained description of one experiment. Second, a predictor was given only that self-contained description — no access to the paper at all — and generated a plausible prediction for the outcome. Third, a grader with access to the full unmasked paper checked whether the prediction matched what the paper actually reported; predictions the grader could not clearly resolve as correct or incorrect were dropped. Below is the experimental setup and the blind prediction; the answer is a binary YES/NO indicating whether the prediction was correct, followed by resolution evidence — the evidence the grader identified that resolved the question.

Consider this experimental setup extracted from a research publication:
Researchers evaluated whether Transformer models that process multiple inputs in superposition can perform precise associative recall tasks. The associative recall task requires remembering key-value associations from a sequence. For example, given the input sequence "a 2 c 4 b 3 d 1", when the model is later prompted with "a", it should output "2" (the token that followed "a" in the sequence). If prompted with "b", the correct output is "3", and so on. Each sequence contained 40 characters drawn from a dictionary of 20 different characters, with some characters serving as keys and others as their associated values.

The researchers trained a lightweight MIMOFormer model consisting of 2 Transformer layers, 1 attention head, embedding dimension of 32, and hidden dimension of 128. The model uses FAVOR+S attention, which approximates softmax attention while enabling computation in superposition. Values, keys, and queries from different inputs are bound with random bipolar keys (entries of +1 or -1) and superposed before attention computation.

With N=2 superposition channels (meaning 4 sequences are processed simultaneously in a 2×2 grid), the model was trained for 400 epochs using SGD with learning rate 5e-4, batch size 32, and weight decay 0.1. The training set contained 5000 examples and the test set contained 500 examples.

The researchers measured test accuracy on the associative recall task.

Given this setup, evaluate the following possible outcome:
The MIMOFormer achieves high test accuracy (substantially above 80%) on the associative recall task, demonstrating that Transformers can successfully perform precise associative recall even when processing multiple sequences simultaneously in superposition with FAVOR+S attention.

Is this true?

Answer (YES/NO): YES